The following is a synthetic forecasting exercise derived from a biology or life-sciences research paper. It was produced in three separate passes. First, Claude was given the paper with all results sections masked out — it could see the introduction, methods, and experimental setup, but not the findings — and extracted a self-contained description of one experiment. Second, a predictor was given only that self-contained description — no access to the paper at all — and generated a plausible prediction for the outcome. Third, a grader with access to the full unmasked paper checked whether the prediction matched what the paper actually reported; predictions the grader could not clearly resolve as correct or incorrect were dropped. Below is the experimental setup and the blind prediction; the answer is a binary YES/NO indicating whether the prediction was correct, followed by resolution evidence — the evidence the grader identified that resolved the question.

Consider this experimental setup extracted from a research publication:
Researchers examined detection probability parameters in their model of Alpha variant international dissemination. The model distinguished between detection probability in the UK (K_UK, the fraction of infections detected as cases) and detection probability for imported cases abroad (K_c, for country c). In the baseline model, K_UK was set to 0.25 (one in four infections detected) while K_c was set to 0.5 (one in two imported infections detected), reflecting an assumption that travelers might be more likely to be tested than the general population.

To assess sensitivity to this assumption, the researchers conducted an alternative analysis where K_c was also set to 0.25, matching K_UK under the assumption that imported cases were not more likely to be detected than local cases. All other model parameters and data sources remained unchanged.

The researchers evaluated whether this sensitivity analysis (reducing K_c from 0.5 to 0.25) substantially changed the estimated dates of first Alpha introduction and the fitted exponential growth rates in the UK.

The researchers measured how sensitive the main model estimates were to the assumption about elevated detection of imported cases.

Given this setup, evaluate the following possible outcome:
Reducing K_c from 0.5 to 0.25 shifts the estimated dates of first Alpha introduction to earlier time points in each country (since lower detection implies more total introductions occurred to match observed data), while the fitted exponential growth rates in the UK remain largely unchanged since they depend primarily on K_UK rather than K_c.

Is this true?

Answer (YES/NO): NO